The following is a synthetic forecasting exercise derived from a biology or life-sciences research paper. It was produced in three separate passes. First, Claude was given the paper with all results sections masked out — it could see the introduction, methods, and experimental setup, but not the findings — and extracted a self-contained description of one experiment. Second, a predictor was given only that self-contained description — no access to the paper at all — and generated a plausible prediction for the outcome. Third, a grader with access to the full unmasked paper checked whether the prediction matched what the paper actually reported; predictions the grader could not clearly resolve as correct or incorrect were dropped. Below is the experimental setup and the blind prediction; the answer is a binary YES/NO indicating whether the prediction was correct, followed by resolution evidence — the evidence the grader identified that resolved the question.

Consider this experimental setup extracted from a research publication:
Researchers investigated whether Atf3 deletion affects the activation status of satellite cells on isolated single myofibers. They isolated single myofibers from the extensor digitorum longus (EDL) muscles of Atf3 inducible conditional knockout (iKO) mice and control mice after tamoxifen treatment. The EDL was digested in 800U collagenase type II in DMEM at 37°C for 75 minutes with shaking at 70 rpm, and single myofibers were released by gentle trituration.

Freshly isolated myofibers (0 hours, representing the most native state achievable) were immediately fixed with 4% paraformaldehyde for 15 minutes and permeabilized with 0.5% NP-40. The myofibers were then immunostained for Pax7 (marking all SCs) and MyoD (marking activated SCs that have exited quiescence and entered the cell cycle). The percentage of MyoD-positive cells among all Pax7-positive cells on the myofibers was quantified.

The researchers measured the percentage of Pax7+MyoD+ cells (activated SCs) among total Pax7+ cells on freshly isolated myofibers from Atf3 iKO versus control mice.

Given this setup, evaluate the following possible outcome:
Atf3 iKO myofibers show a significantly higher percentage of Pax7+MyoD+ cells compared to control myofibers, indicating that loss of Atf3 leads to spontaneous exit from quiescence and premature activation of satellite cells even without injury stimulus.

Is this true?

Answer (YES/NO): YES